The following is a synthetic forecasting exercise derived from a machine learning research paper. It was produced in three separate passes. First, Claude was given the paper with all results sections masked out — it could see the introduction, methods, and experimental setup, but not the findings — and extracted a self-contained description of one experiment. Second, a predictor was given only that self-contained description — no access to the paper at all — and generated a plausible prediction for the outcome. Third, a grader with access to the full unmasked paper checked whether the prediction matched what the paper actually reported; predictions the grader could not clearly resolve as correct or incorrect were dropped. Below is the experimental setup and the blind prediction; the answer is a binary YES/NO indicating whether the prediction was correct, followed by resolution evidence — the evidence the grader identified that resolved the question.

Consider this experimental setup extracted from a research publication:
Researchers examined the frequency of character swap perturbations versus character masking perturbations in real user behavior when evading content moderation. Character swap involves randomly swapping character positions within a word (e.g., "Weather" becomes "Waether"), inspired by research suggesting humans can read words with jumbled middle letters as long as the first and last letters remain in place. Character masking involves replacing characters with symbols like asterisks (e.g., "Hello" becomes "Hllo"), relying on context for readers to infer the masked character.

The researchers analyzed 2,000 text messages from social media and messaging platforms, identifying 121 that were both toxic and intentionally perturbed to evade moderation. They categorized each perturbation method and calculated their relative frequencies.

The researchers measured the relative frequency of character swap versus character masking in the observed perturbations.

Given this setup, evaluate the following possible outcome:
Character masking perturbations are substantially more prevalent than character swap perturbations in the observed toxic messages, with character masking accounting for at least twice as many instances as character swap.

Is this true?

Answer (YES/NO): NO